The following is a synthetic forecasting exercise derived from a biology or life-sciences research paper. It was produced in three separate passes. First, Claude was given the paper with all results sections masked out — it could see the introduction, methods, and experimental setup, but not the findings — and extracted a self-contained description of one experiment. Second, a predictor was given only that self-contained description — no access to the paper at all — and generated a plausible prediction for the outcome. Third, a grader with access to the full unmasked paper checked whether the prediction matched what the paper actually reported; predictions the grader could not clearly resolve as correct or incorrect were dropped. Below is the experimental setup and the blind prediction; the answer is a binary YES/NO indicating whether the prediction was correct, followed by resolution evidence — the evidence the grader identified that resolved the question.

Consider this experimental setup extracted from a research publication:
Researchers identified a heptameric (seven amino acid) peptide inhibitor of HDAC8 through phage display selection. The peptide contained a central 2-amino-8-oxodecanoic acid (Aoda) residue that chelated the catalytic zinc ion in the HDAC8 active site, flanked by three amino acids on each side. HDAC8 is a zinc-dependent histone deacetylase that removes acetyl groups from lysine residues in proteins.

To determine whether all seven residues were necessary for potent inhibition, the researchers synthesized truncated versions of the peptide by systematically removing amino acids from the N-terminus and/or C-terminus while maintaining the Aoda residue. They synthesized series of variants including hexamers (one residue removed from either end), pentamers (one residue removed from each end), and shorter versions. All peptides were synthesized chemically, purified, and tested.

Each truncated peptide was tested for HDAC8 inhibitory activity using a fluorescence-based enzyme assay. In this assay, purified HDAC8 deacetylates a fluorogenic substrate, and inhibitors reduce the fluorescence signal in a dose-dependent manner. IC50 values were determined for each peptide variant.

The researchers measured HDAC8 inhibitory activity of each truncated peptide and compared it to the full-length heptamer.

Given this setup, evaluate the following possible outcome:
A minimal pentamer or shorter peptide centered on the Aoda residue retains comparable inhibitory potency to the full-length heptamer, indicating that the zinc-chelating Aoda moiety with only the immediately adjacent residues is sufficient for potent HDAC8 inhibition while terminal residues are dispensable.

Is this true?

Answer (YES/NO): YES